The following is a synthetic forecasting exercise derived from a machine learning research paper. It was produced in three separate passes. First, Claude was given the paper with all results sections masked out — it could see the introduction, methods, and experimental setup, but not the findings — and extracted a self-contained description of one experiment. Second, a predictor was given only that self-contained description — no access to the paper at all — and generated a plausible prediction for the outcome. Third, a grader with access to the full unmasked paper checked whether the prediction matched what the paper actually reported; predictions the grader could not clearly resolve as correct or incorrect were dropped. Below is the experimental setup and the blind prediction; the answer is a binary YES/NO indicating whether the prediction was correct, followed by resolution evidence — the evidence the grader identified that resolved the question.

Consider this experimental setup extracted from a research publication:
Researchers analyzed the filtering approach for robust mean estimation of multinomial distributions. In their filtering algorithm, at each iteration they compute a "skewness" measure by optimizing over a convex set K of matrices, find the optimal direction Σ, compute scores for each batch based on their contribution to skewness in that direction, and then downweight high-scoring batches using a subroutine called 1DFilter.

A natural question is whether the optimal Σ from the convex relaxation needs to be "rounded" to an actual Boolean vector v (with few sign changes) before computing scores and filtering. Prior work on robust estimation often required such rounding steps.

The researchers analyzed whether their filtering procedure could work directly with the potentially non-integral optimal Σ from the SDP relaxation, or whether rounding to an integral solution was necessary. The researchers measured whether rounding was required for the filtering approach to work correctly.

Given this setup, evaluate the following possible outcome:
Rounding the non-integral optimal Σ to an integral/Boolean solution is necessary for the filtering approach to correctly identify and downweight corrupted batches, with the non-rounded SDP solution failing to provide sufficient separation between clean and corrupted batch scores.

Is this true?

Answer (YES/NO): NO